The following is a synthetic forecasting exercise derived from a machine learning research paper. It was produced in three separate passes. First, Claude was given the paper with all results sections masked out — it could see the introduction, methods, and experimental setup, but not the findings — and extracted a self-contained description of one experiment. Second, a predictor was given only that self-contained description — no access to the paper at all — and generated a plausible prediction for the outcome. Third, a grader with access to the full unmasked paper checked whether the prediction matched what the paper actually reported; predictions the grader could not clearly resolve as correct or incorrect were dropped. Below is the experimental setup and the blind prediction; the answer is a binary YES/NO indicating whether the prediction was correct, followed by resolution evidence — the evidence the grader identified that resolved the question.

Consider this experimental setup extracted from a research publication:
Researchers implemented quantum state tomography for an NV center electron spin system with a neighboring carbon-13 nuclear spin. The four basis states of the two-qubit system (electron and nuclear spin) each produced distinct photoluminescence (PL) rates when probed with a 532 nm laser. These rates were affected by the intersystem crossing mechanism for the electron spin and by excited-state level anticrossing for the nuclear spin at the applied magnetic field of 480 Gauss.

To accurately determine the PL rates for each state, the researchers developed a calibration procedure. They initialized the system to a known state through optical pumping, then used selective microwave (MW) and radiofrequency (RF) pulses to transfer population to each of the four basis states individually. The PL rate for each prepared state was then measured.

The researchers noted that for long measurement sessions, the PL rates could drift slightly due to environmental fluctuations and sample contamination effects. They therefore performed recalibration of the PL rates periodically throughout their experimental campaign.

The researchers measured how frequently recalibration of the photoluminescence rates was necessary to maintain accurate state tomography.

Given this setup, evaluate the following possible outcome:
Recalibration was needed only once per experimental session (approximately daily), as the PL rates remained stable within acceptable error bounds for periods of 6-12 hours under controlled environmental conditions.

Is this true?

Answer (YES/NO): NO